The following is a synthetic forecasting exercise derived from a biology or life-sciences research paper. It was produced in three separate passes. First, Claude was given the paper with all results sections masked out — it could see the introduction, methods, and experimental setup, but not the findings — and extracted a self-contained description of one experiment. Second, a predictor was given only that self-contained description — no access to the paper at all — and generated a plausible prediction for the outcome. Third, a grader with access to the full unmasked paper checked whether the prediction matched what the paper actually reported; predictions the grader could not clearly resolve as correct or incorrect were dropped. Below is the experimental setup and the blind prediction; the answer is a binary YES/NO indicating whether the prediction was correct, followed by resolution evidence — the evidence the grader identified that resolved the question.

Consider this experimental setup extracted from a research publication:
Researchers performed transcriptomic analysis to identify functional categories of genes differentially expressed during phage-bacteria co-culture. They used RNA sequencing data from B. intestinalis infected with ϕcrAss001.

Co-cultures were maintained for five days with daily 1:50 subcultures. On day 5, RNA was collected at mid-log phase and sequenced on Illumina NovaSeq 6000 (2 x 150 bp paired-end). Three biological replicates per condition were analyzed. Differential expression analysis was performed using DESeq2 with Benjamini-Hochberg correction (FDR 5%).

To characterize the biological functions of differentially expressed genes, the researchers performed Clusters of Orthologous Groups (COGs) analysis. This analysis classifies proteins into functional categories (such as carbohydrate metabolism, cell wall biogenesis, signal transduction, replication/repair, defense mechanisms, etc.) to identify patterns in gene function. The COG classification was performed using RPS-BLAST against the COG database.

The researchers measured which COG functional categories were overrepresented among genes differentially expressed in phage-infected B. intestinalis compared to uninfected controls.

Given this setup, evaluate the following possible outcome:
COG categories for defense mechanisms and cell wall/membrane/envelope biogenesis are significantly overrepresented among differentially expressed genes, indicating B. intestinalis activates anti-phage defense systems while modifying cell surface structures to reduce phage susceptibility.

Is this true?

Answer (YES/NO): NO